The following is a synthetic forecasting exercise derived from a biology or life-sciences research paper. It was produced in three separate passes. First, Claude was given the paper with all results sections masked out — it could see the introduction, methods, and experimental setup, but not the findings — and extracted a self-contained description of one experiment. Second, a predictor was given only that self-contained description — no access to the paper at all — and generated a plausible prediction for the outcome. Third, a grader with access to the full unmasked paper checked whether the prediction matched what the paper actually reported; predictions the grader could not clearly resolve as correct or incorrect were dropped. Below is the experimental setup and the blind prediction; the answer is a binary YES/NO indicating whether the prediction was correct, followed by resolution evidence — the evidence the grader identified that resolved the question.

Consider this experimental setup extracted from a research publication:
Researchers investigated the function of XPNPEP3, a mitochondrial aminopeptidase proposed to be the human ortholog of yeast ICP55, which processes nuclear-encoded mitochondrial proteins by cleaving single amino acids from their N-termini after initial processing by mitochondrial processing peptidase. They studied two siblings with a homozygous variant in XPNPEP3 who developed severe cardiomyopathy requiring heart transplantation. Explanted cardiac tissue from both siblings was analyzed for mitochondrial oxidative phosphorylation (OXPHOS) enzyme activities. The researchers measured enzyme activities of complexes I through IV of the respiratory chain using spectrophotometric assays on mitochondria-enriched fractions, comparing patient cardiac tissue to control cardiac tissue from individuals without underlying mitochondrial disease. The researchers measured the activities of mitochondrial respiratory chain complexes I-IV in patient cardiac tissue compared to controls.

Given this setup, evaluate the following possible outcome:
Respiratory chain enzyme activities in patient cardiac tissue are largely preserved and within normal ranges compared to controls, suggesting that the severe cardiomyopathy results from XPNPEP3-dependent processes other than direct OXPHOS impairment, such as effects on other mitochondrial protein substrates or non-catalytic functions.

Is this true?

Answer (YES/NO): NO